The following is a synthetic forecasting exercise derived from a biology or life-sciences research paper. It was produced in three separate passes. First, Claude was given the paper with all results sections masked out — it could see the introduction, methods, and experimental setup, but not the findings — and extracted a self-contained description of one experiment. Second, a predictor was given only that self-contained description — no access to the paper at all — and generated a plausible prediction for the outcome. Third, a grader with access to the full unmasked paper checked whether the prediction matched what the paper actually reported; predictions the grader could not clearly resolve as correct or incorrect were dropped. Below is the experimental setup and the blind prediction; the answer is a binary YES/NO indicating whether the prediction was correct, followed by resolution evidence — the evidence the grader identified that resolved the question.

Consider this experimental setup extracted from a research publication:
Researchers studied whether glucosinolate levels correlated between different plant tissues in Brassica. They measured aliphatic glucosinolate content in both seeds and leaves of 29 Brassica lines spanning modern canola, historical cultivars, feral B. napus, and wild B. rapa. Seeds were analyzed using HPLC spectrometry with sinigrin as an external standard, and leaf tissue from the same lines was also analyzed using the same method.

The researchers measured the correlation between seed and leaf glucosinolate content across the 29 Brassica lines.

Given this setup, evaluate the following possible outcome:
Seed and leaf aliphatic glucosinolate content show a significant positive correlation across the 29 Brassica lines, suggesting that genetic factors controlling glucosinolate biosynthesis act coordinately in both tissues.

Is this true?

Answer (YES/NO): YES